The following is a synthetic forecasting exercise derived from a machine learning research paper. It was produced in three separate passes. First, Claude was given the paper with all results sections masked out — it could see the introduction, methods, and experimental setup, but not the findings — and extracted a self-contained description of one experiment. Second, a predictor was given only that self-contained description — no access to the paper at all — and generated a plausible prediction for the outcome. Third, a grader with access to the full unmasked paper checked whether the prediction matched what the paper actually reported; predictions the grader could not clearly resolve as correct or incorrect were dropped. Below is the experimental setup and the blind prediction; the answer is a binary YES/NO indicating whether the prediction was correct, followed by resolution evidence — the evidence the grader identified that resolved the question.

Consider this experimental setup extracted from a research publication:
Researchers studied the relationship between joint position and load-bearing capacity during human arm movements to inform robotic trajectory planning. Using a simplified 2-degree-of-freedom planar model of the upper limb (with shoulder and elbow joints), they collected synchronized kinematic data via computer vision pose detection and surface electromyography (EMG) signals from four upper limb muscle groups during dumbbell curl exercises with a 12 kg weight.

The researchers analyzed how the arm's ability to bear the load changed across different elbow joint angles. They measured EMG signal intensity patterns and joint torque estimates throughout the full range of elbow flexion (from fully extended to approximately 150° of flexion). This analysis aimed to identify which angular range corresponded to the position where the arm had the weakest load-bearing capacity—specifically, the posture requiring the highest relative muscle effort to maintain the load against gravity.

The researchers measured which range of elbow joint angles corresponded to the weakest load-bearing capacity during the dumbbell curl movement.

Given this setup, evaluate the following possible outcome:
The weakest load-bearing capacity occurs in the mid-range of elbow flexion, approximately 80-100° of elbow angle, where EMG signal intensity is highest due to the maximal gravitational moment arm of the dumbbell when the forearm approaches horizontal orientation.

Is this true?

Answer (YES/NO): NO